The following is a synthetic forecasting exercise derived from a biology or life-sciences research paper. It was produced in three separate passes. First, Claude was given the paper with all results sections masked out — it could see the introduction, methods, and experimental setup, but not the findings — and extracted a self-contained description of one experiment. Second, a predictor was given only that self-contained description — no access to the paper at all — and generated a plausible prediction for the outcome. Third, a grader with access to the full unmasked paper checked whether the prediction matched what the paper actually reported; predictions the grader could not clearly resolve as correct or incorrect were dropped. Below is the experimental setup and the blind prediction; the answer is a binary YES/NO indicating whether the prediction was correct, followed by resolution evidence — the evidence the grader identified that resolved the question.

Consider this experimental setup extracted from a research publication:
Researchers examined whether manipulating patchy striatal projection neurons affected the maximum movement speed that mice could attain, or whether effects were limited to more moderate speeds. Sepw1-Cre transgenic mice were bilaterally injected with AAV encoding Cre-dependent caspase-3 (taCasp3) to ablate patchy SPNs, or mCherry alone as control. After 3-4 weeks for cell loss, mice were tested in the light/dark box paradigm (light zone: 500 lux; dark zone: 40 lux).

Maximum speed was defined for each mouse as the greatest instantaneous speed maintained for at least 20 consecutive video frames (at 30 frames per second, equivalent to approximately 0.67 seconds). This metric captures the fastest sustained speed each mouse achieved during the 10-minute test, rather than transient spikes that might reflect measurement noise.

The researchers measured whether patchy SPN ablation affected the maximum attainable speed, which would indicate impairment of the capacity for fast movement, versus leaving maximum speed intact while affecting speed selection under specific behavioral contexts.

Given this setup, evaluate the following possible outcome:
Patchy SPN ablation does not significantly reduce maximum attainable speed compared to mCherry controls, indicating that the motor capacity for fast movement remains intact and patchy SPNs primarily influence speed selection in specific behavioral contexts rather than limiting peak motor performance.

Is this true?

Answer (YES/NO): YES